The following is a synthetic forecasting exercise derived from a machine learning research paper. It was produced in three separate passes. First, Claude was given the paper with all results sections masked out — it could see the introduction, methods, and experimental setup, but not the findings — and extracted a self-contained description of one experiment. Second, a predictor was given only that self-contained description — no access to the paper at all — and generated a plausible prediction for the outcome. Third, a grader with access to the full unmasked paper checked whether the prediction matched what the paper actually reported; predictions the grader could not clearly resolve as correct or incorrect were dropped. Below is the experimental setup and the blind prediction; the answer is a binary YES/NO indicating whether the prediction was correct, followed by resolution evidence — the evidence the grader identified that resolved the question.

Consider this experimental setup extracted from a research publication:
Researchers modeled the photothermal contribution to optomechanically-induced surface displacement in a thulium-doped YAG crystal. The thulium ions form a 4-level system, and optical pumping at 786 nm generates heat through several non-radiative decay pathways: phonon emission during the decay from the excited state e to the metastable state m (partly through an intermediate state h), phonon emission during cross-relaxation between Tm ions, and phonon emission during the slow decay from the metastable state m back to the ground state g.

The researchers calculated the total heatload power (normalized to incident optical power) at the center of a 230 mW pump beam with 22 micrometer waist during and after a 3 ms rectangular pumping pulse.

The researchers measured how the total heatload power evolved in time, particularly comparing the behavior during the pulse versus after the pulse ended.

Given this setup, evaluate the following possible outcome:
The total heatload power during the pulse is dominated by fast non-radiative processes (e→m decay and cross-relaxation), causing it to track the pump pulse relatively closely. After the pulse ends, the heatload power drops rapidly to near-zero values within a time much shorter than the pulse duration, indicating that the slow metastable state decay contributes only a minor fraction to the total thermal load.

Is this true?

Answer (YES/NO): NO